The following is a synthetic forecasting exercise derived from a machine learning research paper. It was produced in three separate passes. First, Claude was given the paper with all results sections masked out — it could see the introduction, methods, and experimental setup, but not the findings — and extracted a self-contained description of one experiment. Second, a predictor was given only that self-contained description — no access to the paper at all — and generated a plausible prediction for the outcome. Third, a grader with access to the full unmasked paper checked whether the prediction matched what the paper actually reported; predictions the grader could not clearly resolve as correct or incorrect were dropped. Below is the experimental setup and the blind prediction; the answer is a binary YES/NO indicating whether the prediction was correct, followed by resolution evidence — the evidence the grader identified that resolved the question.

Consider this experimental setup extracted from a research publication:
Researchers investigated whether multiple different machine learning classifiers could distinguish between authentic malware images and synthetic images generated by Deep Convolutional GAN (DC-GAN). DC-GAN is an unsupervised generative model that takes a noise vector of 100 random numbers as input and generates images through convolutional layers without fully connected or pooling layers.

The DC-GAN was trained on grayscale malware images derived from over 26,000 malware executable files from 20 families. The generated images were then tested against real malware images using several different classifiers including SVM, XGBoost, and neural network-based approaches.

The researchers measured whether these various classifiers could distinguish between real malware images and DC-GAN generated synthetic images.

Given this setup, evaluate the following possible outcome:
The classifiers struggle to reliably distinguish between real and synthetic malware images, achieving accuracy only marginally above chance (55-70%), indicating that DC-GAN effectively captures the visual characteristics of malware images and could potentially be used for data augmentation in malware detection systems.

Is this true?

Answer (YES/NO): NO